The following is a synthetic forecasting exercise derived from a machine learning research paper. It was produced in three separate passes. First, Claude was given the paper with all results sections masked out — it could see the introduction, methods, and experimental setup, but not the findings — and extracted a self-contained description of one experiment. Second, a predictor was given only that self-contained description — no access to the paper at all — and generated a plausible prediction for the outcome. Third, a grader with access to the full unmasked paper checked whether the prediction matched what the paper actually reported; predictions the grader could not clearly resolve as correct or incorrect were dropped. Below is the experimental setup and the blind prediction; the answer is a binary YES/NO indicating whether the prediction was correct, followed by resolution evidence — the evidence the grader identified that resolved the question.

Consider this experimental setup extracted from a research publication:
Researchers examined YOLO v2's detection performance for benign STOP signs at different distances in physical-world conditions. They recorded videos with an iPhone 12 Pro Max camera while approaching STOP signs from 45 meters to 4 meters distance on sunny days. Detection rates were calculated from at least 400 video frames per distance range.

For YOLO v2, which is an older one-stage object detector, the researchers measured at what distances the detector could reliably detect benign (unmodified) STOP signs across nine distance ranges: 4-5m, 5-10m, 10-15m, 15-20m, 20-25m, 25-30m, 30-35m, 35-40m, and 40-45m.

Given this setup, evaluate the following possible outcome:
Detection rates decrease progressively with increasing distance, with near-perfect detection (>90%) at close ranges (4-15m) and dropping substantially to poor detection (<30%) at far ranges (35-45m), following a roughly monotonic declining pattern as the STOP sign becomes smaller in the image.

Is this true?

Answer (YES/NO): NO